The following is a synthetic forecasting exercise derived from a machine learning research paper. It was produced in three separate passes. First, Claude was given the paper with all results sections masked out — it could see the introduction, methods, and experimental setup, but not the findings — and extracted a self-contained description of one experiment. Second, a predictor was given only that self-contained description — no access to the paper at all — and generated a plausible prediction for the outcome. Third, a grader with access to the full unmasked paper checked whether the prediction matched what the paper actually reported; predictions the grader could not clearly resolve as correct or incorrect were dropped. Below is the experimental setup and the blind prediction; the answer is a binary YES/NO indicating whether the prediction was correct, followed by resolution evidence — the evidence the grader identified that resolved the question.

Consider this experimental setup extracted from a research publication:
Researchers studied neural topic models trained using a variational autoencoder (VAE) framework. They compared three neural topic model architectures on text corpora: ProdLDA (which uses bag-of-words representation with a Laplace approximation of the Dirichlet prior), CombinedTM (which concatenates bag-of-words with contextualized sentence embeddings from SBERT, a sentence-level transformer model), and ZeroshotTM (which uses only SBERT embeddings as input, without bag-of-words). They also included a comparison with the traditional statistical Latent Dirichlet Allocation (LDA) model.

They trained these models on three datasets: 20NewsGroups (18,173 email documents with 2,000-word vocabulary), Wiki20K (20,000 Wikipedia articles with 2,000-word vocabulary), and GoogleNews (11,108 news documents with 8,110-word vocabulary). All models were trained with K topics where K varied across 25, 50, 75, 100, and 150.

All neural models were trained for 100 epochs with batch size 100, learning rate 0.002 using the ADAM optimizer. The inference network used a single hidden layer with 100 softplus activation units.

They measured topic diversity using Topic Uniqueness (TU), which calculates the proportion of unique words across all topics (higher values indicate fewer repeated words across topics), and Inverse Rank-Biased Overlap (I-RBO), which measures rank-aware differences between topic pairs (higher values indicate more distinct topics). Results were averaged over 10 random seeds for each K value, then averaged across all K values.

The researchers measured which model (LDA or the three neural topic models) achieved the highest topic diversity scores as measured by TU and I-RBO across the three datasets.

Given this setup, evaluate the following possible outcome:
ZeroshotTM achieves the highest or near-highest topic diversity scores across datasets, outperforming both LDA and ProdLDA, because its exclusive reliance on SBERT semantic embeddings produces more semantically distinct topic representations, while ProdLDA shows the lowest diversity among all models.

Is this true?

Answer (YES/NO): NO